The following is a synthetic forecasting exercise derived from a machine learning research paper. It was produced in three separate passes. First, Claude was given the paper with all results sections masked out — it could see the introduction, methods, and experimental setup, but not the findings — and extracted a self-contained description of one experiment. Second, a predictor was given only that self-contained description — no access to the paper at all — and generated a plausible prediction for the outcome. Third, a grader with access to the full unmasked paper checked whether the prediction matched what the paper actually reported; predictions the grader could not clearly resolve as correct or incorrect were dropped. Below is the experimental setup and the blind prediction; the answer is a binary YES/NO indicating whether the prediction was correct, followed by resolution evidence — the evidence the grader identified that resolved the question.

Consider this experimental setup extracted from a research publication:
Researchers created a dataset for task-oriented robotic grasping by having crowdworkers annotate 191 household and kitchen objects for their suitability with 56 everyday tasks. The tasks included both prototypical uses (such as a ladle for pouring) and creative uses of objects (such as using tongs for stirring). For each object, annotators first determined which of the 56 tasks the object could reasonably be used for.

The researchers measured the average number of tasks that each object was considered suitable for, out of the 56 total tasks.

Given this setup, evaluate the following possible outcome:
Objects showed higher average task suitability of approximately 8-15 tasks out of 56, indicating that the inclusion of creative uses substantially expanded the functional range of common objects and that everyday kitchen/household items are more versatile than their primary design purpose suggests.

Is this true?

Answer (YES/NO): NO